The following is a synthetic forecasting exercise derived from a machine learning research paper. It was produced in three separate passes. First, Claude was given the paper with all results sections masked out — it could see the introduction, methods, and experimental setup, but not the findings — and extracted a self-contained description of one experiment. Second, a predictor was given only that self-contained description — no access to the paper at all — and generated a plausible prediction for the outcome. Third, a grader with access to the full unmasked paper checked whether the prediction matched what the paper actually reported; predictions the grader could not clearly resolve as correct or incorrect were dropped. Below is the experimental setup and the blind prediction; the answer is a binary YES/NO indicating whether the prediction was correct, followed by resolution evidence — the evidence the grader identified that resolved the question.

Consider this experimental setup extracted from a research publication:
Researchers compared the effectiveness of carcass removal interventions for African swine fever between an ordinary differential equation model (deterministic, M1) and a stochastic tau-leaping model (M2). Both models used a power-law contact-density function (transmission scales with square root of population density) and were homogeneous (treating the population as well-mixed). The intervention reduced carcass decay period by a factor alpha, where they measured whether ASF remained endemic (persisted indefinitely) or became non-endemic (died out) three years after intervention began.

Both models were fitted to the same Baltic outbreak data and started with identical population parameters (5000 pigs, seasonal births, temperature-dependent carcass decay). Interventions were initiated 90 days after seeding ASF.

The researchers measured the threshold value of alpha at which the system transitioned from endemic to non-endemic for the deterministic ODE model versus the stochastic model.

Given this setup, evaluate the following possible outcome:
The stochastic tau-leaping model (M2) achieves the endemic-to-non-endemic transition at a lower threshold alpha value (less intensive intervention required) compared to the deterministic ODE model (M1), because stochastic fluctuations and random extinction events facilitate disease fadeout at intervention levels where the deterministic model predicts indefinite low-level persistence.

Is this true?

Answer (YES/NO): NO